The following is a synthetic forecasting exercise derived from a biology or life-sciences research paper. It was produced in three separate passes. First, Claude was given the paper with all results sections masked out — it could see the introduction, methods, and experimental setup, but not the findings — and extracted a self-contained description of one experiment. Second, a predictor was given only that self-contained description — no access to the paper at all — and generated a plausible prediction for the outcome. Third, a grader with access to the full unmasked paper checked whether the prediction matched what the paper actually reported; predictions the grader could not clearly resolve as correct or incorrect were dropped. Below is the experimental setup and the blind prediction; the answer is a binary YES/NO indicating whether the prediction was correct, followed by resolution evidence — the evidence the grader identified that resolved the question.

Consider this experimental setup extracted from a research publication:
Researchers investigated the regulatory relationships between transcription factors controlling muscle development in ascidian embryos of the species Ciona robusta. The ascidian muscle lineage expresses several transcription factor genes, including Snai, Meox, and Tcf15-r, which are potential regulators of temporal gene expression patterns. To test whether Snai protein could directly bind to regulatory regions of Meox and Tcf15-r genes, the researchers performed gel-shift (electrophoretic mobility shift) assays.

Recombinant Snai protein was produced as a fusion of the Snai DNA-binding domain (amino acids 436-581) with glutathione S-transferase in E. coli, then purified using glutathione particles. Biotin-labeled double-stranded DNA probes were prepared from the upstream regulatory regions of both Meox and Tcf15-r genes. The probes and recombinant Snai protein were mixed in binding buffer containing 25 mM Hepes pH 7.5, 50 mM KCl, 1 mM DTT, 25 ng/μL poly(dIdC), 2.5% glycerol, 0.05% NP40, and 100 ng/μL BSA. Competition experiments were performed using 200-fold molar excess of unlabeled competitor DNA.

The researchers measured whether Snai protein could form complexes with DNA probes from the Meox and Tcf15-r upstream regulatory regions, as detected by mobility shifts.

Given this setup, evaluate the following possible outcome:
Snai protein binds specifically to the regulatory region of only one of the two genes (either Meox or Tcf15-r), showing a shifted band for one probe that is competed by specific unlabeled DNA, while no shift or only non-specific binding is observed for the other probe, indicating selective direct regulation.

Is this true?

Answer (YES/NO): NO